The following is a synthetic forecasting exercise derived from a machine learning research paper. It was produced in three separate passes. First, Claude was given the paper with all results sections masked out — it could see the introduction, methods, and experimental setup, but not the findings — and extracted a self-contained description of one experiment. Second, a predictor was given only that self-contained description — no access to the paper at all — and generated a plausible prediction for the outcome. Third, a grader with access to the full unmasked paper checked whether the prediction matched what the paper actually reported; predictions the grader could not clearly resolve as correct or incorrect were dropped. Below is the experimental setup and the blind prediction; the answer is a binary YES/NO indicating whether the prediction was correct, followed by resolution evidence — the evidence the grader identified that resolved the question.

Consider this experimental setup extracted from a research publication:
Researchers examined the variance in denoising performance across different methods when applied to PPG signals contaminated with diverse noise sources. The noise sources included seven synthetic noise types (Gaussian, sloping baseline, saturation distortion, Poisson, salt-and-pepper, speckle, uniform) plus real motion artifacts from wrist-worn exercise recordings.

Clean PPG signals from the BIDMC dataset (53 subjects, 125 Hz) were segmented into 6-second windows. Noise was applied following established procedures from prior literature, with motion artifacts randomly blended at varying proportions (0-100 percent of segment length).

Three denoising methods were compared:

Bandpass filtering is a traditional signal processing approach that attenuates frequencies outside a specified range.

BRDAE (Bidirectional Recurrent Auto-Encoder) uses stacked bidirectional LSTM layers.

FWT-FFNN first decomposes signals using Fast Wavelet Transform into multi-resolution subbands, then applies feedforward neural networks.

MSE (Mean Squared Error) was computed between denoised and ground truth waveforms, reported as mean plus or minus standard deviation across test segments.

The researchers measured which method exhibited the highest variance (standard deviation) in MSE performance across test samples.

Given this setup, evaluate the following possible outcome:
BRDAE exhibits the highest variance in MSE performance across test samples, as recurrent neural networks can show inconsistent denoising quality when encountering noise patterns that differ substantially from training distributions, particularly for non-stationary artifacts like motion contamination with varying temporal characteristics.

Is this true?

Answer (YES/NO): NO